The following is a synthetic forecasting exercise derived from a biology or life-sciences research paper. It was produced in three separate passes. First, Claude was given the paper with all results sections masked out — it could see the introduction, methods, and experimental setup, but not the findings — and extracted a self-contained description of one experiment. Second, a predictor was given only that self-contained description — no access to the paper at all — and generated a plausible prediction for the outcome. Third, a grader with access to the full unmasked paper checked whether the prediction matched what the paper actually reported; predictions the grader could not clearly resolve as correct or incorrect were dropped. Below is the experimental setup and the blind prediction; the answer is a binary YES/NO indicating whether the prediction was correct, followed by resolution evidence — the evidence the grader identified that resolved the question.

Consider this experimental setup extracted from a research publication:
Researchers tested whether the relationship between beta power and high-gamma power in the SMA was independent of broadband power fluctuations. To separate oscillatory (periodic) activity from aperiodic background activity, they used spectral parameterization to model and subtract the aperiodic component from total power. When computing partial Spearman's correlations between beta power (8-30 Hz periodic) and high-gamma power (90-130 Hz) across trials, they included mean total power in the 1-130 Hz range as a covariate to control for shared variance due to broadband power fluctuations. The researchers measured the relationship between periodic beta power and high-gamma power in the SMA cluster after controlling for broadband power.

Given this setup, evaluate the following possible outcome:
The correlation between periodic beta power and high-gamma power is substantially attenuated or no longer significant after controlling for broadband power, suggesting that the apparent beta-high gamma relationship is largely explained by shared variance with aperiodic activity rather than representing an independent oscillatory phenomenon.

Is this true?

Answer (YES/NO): NO